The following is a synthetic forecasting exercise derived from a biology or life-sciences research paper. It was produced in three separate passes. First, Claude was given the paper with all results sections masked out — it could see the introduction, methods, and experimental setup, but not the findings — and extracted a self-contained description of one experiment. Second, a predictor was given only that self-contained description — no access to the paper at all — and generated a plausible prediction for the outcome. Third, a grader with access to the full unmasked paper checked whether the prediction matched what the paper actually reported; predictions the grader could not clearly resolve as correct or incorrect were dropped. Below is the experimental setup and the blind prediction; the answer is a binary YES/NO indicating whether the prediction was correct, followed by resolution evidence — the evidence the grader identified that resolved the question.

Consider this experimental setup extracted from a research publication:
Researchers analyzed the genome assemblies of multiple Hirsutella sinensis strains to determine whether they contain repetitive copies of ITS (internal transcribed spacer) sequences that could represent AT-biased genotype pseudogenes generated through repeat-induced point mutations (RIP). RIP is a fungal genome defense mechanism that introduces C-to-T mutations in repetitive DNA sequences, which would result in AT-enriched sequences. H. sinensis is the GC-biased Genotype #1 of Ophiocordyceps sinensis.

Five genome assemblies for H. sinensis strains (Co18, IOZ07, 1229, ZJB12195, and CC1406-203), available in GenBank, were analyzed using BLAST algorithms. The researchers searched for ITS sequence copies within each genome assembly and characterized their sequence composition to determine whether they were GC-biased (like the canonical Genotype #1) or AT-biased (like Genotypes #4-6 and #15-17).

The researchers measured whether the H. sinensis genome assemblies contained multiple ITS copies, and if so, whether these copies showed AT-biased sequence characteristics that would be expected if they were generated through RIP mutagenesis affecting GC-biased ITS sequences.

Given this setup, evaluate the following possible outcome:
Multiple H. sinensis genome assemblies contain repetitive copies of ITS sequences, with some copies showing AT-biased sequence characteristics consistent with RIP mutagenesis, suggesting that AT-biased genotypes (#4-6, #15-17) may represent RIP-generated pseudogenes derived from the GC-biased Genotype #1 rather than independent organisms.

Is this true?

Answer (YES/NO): NO